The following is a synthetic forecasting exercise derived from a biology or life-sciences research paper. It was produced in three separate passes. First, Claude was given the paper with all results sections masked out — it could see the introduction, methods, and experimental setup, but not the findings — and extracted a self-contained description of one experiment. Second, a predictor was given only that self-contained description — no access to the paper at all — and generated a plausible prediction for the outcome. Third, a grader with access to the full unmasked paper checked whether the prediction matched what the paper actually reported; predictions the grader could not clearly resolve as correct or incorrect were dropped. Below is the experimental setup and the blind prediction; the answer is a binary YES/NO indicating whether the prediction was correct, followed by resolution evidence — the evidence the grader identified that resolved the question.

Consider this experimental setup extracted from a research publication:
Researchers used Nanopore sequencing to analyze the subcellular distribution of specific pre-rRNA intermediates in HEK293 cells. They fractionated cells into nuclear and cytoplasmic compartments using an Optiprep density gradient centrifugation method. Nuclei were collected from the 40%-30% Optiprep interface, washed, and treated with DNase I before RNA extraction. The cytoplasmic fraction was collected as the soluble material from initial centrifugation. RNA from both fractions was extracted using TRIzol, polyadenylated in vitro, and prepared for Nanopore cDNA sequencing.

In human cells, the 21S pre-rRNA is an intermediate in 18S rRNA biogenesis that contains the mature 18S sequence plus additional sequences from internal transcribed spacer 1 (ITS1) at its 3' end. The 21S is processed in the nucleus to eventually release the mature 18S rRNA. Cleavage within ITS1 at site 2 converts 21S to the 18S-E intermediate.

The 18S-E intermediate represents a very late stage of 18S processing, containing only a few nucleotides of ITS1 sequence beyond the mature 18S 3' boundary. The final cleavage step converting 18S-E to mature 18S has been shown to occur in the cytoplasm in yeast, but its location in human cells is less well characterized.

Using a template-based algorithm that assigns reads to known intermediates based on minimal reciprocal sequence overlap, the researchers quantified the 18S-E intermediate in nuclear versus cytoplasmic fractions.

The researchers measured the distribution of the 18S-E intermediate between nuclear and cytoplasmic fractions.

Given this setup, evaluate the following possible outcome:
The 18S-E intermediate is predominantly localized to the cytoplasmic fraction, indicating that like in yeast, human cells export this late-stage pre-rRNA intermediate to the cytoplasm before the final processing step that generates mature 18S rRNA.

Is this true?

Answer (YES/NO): NO